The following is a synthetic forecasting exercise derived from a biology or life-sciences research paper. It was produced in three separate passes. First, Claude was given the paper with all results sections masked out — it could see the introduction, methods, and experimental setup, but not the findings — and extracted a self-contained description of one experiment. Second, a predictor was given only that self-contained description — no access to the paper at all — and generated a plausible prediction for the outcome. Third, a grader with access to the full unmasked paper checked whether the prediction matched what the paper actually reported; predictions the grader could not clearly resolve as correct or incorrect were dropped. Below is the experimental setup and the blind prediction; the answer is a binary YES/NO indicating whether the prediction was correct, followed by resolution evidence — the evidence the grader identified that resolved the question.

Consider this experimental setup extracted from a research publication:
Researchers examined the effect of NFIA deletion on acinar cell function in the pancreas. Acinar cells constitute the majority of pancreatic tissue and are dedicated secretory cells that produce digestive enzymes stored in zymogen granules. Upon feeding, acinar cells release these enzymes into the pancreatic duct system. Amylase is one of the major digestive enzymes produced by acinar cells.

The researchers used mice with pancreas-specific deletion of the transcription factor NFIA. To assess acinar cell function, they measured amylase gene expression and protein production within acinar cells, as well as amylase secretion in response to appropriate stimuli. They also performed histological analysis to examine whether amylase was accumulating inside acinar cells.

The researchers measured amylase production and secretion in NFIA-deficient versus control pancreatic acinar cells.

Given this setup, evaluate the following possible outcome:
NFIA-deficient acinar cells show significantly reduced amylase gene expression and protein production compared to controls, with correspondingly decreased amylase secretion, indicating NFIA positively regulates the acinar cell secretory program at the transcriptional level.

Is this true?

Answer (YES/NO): NO